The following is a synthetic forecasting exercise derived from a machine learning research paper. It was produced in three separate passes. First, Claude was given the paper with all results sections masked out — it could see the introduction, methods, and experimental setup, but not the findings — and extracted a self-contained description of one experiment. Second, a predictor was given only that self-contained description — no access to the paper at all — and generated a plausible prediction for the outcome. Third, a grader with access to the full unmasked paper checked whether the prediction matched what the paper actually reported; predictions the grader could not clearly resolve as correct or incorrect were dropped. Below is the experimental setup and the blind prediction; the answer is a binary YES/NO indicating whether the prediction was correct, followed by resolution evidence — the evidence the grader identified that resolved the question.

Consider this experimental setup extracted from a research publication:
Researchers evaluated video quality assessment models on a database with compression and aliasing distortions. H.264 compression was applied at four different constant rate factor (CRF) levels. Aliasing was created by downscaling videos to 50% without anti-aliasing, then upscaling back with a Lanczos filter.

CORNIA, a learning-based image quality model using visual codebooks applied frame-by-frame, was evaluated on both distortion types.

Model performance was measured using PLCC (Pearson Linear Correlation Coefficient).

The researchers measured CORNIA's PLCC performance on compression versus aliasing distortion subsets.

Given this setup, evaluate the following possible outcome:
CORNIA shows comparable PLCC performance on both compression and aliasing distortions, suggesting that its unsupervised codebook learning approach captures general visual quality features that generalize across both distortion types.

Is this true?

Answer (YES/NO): NO